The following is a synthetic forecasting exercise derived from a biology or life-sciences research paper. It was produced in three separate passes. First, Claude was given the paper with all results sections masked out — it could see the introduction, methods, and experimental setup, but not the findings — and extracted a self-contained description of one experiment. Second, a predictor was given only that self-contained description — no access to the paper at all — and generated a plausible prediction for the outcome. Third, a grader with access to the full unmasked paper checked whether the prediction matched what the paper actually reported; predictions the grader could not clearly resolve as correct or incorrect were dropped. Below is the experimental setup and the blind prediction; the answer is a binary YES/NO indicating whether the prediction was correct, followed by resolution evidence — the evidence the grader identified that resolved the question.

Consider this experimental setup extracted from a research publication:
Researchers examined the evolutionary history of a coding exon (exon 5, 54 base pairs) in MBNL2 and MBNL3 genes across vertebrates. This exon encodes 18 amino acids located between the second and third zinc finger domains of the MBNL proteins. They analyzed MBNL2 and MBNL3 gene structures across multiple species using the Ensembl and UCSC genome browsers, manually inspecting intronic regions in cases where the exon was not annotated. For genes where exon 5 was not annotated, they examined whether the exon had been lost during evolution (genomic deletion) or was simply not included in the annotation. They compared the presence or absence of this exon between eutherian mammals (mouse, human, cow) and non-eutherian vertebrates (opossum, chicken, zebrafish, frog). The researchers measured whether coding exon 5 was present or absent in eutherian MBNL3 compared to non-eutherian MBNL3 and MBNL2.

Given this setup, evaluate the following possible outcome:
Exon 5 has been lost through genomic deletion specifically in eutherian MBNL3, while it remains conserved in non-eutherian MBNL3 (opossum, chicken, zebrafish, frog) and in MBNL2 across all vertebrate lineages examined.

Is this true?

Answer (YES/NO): NO